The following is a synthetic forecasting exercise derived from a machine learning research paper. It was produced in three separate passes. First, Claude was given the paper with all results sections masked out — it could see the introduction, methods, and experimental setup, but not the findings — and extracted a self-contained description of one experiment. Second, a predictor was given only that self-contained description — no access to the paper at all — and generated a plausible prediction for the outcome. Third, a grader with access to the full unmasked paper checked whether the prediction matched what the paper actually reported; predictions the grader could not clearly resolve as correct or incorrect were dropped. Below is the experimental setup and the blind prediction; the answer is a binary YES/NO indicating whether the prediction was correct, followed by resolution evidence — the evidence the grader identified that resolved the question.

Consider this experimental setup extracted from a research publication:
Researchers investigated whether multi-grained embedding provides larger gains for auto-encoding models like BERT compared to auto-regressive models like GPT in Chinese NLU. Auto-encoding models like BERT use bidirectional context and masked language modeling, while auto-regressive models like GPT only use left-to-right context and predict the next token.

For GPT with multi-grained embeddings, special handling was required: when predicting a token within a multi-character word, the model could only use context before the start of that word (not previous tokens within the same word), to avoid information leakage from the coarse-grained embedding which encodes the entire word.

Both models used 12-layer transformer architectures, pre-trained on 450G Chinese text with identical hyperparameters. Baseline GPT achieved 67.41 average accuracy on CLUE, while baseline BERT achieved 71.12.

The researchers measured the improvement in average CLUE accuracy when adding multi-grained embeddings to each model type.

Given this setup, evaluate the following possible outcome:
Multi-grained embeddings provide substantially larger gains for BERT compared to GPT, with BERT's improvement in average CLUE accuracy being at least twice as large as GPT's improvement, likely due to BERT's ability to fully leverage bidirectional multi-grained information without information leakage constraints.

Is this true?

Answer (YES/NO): YES